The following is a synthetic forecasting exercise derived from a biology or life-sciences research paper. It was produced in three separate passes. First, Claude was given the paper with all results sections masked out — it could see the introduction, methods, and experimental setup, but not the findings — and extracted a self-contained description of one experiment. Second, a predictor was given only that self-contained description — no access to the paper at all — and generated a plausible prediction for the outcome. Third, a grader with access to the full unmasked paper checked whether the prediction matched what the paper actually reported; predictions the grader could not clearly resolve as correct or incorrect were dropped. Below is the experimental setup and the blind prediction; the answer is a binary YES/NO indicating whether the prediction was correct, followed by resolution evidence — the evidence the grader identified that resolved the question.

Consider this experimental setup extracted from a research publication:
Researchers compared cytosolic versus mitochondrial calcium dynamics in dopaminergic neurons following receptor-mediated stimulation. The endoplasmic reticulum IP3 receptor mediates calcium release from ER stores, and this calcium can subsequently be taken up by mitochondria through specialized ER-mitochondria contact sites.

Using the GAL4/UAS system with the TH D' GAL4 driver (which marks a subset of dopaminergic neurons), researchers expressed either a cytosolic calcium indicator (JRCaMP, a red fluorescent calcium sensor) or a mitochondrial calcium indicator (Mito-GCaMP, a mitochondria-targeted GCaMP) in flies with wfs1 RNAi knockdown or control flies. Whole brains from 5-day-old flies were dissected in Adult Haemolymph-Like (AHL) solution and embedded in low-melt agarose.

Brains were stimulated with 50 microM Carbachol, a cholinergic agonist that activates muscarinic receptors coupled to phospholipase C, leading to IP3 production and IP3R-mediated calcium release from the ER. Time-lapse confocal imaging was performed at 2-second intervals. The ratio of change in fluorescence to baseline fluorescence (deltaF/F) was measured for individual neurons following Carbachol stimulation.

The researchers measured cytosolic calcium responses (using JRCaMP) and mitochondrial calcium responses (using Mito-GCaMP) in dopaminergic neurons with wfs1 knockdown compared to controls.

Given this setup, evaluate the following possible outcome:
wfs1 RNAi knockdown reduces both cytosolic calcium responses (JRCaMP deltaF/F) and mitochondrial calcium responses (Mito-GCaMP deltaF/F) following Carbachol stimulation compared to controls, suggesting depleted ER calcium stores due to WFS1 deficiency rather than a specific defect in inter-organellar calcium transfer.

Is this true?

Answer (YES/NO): NO